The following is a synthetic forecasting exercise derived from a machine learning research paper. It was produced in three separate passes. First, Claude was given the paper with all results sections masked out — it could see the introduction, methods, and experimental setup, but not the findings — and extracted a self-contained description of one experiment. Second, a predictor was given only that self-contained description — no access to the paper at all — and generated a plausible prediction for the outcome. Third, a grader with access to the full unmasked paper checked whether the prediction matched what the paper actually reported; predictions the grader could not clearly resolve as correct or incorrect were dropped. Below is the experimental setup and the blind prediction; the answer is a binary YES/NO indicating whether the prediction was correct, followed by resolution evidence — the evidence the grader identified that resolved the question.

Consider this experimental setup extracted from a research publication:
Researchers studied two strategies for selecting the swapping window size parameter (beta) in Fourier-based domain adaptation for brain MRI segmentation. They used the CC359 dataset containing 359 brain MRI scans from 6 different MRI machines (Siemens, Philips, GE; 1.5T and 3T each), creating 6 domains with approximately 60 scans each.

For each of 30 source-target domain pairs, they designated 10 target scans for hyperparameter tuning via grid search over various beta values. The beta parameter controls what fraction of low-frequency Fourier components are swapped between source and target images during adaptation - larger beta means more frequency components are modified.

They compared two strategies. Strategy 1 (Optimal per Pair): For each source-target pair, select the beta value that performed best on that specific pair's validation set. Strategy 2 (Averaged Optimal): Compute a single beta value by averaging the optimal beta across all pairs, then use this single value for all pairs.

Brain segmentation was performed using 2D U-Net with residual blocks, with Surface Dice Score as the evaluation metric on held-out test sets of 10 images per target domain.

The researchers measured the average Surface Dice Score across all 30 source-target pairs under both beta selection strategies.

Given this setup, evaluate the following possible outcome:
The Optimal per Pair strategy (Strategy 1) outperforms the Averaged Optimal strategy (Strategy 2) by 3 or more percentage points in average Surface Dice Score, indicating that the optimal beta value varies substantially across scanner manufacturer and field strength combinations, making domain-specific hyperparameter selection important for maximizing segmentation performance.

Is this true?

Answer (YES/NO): NO